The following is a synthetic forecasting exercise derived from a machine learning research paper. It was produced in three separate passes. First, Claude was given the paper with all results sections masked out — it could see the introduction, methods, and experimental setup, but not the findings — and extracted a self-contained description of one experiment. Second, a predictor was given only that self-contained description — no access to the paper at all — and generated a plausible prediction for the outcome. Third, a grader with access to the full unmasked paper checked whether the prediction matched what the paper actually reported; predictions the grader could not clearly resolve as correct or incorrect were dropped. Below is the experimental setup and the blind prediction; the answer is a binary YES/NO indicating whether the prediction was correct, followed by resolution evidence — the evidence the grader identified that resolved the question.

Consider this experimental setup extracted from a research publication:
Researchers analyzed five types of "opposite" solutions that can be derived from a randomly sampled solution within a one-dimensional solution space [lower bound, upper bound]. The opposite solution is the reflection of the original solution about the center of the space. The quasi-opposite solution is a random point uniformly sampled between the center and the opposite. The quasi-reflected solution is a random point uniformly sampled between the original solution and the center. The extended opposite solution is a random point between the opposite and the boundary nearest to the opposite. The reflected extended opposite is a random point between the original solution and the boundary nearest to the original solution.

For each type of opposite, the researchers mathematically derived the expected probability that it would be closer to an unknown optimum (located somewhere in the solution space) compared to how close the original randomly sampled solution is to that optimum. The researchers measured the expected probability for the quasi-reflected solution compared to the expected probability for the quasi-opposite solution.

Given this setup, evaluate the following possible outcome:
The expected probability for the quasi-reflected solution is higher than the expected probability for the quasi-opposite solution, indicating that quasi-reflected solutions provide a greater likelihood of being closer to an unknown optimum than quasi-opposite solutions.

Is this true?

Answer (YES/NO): YES